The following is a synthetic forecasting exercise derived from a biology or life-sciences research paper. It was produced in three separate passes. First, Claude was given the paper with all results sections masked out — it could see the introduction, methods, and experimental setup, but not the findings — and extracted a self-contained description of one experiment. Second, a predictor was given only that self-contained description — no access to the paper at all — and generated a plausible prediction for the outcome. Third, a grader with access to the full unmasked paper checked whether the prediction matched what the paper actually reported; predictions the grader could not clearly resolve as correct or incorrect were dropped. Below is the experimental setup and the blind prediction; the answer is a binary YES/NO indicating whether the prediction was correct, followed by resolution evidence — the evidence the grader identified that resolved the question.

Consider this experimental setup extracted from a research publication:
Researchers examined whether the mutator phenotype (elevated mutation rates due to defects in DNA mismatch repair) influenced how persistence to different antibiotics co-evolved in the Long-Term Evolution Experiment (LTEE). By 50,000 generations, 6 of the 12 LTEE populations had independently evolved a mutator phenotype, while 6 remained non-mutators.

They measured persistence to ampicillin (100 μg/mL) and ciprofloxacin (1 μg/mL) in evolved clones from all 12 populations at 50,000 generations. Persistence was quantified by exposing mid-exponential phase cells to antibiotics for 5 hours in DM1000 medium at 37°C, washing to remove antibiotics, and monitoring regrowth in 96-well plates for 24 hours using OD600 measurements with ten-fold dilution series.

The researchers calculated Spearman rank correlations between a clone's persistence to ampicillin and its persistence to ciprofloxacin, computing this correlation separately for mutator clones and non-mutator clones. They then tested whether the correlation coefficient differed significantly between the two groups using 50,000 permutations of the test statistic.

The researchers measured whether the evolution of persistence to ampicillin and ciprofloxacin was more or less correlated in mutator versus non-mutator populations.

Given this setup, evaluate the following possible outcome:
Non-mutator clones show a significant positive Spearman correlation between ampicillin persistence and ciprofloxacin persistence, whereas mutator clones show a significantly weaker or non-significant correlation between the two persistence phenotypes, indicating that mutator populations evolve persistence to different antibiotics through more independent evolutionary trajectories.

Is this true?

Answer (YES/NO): YES